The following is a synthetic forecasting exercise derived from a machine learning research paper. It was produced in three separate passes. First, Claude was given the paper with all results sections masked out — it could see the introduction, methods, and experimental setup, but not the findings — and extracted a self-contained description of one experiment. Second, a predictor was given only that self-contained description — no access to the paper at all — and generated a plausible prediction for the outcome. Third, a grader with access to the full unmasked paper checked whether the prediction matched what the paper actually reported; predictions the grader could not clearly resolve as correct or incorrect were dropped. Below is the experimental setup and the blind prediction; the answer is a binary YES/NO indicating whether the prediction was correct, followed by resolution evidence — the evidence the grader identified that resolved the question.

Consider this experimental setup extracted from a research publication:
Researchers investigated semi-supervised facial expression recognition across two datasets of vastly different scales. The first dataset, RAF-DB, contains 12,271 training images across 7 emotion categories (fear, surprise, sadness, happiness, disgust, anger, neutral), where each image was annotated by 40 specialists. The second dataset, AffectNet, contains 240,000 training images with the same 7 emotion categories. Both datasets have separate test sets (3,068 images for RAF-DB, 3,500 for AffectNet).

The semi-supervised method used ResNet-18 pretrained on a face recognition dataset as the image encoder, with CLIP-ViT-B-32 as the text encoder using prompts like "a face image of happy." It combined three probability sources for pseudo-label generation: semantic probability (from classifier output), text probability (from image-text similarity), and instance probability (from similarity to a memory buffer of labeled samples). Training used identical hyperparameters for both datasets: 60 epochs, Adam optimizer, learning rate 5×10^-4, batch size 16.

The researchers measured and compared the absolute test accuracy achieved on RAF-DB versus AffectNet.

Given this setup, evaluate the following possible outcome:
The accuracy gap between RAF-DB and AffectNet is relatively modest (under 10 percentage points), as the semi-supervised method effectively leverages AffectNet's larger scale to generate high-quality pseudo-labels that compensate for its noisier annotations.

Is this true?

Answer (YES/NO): NO